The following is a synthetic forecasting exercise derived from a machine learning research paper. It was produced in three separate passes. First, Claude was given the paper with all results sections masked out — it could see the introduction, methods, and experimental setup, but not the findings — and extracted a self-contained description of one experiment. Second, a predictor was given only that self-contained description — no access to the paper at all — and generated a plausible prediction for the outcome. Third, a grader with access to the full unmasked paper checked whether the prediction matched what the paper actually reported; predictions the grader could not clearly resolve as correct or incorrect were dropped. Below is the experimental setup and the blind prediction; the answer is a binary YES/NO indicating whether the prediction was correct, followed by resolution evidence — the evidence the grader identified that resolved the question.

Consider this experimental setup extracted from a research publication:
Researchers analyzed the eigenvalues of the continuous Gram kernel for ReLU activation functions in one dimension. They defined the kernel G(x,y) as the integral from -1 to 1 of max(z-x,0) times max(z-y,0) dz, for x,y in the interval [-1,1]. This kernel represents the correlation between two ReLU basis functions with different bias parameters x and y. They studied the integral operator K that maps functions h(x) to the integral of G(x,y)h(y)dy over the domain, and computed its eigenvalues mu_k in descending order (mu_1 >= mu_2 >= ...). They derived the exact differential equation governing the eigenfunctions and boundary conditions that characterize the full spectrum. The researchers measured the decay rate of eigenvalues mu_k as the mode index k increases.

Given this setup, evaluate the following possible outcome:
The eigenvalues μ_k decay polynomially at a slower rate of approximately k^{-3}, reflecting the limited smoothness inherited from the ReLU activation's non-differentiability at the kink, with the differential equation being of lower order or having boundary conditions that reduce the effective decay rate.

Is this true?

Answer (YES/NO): NO